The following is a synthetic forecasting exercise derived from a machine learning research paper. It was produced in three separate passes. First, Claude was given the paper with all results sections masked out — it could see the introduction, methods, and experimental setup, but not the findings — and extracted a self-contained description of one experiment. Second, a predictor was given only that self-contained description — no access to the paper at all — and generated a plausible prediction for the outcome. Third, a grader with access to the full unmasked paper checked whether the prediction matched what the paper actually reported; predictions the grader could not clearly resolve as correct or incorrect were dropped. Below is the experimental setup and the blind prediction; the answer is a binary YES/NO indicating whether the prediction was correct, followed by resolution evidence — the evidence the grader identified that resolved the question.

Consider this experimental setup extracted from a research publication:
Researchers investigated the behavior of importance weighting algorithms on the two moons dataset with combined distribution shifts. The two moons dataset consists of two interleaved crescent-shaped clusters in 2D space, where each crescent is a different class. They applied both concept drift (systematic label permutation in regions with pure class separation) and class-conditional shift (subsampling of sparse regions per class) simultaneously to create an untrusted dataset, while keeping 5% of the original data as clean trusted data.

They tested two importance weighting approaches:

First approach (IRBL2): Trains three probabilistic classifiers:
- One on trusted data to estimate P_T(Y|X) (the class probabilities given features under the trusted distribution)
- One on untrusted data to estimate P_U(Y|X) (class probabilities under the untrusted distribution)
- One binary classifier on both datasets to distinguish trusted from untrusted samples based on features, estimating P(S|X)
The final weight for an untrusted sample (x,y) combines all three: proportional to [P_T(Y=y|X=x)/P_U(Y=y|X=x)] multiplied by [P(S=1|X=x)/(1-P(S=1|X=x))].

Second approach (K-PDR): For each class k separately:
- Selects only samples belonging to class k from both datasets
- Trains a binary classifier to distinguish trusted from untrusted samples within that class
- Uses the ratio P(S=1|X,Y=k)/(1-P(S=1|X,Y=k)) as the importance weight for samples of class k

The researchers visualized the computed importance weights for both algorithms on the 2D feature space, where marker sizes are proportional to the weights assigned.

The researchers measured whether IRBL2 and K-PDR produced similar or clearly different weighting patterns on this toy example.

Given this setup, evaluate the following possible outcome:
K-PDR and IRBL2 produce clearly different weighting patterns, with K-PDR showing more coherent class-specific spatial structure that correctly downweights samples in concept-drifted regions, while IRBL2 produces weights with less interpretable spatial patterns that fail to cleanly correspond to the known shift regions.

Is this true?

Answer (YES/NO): NO